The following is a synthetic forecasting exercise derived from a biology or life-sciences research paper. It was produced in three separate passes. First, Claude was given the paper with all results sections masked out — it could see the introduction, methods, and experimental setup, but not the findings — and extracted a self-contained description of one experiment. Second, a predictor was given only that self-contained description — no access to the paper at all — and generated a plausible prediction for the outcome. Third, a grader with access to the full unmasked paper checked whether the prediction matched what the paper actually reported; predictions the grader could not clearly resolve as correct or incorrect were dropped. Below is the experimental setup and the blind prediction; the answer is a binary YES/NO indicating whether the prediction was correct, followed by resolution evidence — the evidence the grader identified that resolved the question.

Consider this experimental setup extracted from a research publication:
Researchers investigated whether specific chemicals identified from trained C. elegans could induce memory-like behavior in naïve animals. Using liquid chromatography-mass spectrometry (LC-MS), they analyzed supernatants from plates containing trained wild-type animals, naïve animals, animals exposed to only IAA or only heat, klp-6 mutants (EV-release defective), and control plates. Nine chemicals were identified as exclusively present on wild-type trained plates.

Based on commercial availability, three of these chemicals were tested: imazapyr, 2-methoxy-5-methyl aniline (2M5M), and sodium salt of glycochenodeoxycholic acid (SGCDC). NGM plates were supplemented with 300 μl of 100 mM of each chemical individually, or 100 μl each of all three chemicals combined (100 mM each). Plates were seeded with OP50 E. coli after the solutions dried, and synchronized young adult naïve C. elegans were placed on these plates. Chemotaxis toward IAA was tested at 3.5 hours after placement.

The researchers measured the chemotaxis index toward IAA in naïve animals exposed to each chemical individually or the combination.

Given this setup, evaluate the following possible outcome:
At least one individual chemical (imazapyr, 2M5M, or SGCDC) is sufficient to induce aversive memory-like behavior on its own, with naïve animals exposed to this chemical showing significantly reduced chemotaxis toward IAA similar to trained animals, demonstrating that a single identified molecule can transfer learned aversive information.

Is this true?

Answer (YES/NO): NO